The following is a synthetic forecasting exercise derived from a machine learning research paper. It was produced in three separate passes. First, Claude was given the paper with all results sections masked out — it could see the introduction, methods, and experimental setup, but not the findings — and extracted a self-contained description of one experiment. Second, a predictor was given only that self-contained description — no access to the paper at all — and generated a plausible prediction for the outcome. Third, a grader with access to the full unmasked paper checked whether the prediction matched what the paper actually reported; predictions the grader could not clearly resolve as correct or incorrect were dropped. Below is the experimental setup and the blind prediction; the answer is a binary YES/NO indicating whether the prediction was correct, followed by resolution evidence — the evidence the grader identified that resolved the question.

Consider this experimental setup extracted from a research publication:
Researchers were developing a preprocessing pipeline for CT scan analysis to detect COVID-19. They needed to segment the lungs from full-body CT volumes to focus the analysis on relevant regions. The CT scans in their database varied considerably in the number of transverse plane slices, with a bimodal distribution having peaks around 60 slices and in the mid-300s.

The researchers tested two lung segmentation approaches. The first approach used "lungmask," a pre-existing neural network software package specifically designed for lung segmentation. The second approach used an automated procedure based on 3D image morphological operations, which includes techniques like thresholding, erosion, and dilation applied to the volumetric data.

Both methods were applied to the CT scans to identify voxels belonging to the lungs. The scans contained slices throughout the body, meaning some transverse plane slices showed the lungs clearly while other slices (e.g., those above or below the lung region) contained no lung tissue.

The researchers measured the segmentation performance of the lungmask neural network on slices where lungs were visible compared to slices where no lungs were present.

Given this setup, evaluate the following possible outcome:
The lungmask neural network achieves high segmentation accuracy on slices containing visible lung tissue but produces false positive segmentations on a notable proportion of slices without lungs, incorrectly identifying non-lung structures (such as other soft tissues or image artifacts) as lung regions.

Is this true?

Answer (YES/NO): YES